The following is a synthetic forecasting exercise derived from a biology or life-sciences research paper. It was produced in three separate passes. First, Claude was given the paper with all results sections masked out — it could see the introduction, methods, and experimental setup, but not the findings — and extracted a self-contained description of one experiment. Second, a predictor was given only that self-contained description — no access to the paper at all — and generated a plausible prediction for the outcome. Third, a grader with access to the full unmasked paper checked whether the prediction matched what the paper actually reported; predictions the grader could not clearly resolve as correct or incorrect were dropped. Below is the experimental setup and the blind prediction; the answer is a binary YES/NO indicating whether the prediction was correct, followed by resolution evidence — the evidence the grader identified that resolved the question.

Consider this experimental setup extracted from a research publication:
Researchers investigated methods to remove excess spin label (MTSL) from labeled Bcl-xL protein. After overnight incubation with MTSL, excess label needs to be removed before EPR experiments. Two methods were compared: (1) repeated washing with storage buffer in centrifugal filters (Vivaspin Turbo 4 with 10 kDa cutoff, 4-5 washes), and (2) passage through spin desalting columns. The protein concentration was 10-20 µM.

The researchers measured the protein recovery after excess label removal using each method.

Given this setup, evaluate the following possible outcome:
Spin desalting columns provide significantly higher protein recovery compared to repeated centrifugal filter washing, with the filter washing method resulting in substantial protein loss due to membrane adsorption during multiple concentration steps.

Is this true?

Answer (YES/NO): NO